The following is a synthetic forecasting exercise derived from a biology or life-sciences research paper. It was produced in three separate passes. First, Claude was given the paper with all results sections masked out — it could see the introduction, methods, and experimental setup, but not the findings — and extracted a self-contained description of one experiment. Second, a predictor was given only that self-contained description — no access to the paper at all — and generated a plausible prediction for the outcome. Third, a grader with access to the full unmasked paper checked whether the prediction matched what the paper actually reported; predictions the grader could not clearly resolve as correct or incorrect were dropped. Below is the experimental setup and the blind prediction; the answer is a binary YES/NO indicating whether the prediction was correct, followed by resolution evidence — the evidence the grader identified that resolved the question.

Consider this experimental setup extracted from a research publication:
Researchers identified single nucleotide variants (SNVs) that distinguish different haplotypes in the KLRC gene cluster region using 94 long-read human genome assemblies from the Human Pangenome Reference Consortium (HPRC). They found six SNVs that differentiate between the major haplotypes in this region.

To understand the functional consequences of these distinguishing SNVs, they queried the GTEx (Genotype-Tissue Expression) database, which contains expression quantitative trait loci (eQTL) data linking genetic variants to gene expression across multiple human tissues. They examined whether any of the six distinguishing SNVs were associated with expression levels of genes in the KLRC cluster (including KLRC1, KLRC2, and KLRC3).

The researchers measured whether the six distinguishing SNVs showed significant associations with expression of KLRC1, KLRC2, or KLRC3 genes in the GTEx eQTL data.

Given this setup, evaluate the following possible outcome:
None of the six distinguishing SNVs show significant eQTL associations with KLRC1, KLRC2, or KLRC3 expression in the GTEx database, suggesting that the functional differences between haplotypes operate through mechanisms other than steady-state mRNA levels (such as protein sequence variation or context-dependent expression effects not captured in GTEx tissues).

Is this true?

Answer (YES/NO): NO